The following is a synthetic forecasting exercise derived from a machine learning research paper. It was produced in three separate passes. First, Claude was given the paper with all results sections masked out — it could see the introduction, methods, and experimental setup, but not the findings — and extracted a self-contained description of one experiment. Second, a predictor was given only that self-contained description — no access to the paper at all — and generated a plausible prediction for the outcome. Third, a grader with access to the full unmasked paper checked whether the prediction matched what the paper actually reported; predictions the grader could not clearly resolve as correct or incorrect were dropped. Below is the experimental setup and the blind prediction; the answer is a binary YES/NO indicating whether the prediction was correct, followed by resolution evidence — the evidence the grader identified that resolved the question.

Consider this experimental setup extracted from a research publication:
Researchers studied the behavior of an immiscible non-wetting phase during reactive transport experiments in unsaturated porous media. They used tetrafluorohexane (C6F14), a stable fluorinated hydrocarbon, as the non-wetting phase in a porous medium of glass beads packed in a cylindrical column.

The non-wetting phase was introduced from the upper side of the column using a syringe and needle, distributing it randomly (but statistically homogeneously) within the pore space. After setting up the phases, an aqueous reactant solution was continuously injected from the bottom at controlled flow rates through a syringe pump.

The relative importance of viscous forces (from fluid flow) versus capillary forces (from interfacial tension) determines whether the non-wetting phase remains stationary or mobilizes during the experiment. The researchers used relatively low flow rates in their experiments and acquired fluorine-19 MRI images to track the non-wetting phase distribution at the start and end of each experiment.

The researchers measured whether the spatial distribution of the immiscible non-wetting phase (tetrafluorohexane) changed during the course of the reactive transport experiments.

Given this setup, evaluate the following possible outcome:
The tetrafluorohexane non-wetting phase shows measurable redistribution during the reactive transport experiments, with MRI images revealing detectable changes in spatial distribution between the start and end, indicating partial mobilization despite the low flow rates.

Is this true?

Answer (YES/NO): NO